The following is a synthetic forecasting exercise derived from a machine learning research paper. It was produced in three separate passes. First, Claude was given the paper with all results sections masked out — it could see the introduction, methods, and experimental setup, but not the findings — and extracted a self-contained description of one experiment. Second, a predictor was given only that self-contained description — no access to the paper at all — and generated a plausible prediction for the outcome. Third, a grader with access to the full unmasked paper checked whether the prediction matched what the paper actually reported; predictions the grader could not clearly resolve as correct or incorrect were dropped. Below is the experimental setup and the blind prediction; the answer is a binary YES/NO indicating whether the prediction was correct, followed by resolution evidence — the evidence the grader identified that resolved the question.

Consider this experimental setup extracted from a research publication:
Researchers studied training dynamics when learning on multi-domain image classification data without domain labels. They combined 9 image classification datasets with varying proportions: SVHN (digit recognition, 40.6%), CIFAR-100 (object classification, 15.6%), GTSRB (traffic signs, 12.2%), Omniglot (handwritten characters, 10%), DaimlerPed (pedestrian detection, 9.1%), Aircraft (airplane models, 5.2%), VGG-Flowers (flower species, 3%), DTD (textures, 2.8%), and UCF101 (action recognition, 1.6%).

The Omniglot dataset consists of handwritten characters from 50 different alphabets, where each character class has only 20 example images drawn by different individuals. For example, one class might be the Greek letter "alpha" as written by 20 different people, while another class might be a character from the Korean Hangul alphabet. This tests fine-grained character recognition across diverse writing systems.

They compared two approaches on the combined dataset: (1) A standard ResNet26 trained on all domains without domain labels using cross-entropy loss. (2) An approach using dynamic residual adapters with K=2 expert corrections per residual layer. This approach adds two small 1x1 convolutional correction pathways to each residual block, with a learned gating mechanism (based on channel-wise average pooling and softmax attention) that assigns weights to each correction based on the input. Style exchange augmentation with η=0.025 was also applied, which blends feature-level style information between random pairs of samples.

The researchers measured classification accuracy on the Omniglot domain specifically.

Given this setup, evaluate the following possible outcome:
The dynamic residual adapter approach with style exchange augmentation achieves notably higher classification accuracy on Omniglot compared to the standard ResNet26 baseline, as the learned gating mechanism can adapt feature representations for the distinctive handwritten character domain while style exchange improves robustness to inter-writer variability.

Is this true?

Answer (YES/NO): NO